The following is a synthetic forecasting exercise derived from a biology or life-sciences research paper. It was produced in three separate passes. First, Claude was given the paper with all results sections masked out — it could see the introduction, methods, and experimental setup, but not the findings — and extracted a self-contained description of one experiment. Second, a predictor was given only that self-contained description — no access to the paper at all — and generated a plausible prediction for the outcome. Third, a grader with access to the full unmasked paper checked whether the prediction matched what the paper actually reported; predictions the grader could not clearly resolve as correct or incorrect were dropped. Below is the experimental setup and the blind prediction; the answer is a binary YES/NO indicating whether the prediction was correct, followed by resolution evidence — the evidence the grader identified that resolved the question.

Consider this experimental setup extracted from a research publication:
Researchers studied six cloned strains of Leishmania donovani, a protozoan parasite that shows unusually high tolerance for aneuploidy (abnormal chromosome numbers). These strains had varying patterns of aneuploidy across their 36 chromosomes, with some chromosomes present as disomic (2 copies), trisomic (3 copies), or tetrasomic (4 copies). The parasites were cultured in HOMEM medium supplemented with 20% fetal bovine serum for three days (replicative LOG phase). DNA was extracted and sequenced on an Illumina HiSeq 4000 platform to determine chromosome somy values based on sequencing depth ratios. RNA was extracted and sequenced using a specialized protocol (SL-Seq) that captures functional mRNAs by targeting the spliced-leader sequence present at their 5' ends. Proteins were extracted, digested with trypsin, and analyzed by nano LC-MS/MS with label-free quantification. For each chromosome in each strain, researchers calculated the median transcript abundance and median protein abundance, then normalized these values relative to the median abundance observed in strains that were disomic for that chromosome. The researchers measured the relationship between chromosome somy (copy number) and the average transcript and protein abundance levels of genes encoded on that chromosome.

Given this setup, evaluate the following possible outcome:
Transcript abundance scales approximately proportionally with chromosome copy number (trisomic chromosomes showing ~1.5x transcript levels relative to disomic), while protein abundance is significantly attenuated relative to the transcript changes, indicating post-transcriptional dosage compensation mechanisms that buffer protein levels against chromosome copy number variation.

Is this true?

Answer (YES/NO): YES